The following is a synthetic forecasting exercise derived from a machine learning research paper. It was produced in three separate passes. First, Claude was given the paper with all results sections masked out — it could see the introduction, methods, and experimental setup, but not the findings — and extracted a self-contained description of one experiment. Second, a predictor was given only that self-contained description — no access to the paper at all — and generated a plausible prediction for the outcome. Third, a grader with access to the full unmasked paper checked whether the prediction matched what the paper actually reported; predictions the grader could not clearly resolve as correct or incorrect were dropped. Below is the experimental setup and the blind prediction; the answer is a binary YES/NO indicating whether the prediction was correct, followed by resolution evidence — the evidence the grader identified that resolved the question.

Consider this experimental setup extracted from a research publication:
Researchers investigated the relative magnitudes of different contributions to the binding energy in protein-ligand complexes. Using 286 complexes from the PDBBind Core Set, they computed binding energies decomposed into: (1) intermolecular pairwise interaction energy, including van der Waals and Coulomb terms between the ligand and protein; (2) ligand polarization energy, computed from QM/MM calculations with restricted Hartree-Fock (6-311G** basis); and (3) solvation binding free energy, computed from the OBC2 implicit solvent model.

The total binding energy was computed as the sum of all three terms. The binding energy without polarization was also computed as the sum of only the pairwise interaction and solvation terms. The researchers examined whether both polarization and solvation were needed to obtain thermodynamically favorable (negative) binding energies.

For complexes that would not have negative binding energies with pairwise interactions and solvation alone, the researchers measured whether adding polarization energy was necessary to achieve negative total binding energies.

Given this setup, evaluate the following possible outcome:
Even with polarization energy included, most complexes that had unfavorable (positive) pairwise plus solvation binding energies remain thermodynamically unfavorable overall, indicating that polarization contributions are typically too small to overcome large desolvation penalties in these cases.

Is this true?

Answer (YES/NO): NO